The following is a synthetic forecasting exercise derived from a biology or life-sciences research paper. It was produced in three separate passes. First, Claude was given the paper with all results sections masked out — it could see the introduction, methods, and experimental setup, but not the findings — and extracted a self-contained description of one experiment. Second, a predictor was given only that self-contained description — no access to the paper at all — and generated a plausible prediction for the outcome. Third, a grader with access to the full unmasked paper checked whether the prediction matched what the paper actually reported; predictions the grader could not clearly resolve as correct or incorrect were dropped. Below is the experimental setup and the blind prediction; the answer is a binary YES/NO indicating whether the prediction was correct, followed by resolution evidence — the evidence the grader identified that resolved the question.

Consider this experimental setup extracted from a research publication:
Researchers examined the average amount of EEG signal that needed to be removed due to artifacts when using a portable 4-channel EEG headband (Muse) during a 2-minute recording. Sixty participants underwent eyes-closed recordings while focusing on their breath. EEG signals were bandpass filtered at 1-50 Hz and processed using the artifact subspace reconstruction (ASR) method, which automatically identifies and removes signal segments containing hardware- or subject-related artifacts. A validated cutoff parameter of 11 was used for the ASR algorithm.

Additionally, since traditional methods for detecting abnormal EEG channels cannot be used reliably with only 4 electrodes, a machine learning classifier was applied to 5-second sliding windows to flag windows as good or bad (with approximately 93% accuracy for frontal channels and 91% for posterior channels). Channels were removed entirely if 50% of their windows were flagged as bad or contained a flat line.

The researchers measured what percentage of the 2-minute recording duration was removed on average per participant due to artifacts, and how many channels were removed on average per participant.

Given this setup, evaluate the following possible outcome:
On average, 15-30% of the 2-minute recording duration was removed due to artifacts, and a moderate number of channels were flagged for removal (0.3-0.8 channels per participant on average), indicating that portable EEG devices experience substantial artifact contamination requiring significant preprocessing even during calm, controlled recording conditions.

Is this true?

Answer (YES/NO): NO